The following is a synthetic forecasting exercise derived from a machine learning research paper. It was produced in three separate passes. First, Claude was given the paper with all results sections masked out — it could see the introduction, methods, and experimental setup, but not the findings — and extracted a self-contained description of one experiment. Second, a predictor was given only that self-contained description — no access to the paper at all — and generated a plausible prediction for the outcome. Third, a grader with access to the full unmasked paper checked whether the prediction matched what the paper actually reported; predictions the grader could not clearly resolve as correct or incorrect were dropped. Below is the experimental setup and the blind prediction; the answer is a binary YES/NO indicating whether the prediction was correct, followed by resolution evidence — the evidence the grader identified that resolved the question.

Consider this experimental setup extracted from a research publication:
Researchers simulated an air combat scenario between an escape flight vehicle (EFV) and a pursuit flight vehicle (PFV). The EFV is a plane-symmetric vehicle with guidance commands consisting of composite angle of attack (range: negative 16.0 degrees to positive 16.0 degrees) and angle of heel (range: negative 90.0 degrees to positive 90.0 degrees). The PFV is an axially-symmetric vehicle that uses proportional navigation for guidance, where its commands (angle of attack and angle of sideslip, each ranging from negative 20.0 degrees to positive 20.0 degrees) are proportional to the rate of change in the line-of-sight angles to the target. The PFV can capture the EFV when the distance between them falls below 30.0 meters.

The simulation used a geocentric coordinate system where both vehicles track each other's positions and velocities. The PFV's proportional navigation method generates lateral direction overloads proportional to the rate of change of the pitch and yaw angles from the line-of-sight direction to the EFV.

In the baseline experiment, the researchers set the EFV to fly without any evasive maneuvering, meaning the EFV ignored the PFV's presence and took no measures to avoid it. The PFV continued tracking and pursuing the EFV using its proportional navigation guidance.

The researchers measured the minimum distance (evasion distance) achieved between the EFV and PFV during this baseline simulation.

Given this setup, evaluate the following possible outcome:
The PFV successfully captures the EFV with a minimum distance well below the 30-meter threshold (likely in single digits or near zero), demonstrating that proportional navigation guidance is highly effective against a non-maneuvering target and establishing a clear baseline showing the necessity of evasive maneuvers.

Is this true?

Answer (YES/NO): YES